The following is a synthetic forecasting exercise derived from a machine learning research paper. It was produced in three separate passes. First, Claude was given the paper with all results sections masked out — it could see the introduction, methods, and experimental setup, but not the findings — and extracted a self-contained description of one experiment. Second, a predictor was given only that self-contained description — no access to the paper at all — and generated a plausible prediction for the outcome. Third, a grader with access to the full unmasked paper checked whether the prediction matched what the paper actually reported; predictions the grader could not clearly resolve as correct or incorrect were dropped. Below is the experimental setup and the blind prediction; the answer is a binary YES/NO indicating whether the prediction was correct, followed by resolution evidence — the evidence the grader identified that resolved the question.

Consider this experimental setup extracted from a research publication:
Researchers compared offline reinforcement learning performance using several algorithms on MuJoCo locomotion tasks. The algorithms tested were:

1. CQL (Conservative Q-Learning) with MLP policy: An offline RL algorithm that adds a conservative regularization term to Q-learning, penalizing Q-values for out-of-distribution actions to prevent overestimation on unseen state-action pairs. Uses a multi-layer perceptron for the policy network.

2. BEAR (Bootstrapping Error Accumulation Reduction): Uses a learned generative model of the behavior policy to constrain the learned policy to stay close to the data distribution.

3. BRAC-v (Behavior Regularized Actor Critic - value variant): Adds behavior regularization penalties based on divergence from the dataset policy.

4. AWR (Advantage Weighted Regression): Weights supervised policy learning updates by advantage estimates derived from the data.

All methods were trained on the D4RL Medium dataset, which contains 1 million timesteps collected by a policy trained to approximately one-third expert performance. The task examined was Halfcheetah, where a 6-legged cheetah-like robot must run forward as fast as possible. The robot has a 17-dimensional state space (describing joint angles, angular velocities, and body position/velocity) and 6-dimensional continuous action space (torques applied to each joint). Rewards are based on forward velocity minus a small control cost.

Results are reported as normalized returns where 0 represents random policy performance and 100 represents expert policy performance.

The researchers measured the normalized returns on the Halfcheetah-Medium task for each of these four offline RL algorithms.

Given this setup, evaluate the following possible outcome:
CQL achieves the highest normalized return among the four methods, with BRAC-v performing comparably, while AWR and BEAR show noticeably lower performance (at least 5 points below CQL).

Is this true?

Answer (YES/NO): NO